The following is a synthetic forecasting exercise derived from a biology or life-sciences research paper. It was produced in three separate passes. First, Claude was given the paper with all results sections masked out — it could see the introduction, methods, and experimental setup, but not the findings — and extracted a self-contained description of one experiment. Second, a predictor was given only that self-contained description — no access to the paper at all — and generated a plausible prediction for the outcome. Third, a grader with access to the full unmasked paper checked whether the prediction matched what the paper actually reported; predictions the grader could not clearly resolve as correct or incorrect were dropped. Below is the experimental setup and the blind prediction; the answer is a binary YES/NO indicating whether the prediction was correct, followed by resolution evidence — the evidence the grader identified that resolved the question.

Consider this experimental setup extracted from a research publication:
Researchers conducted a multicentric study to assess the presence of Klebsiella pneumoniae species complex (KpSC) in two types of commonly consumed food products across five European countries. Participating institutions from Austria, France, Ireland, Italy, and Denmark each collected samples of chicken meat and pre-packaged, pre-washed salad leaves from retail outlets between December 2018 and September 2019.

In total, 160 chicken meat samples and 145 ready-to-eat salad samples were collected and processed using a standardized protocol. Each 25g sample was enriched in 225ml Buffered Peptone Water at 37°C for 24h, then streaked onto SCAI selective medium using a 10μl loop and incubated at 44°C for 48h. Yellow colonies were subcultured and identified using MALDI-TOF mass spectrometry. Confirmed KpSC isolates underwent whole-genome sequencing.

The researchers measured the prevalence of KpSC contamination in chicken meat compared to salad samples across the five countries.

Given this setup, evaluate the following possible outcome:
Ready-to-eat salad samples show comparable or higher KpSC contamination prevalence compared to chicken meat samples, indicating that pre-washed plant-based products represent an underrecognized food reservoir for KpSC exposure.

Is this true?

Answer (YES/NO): NO